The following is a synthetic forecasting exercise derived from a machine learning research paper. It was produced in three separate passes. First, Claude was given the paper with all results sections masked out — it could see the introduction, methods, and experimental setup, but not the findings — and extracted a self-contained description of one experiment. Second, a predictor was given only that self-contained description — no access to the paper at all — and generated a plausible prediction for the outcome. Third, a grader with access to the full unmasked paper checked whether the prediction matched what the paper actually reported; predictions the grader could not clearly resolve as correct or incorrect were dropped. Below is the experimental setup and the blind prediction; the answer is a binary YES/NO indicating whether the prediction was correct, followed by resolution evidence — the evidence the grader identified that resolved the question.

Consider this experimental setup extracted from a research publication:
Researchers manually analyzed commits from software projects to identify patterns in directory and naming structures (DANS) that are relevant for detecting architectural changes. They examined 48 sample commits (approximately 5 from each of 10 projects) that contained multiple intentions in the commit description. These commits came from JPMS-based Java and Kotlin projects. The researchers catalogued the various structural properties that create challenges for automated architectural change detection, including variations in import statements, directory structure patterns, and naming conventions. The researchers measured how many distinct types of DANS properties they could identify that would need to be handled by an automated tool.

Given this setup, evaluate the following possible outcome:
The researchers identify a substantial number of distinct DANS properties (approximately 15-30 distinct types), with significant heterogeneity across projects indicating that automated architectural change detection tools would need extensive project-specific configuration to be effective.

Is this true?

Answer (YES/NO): NO